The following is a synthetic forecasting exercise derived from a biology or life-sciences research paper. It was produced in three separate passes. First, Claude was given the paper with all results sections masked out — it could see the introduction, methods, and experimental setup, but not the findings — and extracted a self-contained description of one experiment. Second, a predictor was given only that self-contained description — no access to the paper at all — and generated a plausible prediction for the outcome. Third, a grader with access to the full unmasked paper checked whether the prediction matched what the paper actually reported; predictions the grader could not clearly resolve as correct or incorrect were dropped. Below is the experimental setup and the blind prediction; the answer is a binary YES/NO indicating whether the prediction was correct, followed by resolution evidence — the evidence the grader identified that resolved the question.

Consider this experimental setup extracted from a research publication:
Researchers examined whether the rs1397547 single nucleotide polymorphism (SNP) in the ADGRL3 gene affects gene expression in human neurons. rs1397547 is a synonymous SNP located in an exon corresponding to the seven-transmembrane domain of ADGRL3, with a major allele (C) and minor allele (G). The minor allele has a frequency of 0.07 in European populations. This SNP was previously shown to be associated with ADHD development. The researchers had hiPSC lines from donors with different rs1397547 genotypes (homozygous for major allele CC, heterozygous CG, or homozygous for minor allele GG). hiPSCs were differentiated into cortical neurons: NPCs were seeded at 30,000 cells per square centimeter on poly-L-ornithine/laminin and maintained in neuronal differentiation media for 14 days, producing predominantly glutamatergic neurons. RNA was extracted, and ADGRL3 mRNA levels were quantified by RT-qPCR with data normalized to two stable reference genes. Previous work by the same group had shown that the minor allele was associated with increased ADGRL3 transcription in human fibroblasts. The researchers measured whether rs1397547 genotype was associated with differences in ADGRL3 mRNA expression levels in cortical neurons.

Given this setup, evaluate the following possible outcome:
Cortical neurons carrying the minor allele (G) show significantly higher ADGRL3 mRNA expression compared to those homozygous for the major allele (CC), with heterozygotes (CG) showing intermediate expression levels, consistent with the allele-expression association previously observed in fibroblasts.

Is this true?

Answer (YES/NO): NO